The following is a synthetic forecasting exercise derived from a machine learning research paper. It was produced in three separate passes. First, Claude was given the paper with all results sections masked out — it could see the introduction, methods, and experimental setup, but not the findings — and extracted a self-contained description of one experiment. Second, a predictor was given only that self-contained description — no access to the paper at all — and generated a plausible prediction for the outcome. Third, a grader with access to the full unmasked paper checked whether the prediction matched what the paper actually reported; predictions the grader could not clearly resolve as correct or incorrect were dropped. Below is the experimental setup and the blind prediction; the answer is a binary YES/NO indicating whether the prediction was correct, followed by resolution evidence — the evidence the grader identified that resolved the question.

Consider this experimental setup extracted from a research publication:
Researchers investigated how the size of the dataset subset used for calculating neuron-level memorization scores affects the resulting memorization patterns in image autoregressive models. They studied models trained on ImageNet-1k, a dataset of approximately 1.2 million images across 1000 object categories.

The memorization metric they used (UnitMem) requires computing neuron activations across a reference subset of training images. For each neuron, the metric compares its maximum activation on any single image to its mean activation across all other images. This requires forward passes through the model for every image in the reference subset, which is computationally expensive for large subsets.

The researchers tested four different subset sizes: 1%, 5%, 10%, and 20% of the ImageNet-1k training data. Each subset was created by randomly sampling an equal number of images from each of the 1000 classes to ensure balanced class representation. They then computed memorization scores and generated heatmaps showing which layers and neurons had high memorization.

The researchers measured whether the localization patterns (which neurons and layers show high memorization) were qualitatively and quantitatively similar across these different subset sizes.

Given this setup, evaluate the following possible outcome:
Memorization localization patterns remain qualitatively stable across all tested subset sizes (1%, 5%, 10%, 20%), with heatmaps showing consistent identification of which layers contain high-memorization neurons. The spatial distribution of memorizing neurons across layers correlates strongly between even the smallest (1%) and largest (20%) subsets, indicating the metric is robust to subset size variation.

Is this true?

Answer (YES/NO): YES